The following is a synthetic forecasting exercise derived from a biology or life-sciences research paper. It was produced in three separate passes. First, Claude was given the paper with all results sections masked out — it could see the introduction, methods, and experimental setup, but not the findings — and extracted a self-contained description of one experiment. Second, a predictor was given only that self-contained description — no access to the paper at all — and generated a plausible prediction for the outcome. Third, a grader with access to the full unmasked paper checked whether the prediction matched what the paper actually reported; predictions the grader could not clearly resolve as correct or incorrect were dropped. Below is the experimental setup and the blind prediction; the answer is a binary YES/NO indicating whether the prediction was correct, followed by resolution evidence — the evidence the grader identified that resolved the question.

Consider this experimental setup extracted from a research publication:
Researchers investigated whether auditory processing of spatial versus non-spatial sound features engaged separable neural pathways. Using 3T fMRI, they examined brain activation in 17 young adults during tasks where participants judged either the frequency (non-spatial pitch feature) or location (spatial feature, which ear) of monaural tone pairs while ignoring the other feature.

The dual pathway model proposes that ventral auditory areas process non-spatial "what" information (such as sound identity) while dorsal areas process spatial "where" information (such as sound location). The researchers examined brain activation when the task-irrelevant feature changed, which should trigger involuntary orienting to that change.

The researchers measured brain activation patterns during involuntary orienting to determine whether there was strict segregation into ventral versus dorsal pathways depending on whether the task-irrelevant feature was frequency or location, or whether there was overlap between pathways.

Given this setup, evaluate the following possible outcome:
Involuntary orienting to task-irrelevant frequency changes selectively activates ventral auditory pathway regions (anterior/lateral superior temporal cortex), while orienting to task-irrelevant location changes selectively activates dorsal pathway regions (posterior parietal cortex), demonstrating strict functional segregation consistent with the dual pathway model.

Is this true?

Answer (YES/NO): NO